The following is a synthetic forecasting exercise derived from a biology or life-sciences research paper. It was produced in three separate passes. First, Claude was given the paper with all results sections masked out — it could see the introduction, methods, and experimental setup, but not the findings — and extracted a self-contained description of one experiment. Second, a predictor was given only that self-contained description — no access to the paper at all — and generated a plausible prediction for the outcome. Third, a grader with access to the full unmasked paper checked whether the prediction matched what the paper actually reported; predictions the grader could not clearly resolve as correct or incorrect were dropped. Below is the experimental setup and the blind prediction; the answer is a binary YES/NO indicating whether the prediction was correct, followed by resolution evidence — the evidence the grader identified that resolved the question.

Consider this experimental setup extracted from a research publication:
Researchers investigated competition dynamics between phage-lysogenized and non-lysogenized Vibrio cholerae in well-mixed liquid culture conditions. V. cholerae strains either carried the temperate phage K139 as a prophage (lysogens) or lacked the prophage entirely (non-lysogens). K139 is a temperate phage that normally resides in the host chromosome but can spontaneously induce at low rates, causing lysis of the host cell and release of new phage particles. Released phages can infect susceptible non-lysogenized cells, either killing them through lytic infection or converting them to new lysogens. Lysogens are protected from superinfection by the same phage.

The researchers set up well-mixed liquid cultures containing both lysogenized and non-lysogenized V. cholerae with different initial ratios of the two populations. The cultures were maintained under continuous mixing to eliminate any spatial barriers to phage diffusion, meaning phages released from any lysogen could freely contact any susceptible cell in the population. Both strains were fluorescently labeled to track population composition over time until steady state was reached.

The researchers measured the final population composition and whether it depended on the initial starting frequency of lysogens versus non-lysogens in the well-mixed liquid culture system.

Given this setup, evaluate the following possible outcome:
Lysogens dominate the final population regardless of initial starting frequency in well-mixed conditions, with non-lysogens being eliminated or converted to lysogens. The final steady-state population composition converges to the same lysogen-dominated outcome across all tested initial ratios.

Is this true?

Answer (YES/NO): YES